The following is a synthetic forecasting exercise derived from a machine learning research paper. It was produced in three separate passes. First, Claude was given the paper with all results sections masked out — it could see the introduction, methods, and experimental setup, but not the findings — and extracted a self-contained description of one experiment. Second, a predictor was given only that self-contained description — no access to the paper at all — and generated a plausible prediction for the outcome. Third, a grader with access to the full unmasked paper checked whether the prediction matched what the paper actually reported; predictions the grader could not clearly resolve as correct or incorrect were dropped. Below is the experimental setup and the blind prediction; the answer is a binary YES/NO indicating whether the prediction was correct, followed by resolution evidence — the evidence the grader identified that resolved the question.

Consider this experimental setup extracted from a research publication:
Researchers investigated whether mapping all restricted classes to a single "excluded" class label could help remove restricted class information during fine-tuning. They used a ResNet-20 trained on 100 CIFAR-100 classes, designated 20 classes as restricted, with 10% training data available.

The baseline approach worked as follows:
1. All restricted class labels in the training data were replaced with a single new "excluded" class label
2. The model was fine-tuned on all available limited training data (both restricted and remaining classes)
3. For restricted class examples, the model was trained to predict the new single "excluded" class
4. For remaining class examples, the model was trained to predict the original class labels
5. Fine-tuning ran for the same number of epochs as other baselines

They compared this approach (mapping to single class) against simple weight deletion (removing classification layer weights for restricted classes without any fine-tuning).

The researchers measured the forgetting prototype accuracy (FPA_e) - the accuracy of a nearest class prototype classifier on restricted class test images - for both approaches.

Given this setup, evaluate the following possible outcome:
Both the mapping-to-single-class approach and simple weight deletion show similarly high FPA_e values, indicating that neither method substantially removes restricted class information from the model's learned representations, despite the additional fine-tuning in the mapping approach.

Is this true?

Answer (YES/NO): NO